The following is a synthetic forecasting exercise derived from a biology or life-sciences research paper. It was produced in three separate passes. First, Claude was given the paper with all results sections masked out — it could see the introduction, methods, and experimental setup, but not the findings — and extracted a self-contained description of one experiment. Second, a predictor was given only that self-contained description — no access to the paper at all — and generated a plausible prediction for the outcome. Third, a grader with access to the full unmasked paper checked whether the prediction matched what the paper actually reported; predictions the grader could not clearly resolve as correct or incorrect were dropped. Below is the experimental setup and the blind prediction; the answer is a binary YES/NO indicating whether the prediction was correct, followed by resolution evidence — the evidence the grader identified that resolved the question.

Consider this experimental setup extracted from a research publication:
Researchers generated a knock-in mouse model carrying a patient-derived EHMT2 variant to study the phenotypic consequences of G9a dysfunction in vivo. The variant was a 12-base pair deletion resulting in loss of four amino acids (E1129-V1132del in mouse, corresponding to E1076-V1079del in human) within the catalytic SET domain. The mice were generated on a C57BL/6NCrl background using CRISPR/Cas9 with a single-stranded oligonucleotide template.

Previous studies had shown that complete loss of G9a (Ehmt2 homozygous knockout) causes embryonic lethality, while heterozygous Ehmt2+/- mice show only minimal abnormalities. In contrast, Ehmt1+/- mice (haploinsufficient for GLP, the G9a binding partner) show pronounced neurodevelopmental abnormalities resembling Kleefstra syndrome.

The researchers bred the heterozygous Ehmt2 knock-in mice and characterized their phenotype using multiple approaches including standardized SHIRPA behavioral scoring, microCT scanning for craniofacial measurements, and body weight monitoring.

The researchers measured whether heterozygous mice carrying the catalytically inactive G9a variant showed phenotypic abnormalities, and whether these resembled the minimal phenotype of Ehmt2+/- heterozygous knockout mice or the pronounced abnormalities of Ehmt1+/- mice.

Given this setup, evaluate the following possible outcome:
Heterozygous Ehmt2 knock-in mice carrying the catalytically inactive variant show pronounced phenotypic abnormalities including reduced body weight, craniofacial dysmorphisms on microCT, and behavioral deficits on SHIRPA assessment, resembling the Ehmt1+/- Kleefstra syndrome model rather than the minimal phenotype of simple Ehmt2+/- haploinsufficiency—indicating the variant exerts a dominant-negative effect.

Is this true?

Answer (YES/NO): YES